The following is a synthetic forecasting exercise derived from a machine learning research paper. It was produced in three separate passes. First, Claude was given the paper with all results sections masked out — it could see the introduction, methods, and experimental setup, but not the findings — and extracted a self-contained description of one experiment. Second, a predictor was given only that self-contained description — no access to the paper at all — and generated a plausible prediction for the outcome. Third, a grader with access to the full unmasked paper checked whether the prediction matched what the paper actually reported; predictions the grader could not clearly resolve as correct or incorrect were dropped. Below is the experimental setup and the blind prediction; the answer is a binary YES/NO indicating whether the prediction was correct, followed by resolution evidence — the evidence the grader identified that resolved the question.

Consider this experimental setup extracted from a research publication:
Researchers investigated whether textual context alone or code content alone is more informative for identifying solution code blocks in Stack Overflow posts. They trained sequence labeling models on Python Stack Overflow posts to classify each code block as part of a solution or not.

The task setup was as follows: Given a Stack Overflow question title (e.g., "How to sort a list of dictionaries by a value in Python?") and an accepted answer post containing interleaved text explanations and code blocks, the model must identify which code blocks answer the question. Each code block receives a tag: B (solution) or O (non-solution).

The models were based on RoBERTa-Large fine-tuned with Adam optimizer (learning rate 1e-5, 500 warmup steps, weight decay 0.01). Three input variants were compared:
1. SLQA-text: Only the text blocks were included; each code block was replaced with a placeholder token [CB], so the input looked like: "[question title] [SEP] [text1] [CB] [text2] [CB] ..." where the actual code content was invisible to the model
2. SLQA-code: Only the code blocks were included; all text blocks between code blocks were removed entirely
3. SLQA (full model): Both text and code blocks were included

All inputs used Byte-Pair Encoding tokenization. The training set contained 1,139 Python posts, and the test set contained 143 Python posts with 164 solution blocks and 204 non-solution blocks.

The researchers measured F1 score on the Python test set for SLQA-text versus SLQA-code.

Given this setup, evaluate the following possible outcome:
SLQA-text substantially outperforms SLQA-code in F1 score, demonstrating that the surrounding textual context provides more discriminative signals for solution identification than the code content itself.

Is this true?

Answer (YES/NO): NO